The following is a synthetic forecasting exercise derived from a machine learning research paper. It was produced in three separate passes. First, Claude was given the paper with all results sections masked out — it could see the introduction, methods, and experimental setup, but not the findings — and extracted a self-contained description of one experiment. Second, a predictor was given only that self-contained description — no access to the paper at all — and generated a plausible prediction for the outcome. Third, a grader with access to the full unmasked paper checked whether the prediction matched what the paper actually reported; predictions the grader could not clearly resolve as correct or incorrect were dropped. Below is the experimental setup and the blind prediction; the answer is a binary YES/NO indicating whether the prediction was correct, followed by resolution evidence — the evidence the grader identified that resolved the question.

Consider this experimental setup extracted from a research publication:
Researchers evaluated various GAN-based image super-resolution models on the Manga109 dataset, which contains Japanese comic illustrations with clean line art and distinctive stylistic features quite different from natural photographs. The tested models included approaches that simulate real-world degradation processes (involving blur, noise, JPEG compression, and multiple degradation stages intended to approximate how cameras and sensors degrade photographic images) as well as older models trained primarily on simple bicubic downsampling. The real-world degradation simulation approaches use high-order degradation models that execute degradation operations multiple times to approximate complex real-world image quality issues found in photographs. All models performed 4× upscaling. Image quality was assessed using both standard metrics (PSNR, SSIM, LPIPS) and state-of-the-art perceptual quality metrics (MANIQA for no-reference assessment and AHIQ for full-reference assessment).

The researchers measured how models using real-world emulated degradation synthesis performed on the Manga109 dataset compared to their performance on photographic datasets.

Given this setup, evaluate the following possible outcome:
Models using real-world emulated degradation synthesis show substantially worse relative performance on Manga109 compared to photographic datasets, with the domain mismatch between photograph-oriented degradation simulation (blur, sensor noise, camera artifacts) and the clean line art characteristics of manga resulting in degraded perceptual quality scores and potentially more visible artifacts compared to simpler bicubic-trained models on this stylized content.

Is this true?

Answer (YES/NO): YES